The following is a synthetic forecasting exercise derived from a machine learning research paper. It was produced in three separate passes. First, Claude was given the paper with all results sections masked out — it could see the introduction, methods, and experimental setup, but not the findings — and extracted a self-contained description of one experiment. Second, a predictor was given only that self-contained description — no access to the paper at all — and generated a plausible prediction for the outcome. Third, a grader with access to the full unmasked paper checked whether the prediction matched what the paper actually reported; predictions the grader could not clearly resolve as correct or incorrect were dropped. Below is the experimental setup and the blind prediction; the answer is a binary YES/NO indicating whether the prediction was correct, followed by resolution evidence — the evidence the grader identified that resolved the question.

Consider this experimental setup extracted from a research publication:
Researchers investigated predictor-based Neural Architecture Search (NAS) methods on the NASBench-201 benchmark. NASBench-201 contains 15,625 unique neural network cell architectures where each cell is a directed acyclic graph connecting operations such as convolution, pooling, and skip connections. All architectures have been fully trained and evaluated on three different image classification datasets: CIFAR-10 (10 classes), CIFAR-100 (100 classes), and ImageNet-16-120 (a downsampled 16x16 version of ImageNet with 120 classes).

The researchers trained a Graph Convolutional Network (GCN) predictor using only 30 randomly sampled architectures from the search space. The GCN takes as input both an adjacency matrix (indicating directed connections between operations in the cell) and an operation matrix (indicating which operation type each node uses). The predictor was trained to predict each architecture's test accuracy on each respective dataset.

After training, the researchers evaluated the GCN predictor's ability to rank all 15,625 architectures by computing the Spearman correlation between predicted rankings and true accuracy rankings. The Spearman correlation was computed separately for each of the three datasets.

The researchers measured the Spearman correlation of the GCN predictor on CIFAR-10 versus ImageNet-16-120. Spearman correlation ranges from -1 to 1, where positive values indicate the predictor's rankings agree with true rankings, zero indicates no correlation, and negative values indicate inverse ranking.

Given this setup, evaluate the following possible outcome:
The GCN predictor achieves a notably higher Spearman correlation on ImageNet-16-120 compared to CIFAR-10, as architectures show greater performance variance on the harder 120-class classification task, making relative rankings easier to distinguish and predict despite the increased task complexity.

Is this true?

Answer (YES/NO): YES